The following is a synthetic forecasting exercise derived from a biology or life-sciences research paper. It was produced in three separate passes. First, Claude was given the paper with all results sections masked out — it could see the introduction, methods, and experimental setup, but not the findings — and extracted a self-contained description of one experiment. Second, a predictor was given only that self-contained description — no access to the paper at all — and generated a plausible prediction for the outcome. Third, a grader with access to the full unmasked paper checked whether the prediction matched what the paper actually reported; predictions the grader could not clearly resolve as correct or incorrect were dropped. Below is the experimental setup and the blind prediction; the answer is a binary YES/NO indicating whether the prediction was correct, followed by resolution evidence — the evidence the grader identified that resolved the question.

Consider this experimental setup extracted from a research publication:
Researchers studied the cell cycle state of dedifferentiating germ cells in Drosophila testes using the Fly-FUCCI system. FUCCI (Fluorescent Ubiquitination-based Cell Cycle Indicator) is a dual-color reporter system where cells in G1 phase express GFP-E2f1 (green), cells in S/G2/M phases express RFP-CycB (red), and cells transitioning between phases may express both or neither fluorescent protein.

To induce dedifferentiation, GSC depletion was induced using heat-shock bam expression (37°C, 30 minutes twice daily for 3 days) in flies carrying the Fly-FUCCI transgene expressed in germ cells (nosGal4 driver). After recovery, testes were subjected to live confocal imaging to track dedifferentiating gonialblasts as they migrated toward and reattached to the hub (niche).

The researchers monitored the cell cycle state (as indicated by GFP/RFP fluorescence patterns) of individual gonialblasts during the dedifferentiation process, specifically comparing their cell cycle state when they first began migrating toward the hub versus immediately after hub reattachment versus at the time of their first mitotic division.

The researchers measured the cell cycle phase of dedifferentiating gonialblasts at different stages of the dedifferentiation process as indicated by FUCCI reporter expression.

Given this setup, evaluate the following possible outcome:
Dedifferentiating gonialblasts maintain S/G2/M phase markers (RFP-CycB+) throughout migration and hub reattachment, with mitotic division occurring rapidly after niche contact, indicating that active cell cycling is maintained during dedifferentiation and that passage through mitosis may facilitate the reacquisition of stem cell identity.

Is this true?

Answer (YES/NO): NO